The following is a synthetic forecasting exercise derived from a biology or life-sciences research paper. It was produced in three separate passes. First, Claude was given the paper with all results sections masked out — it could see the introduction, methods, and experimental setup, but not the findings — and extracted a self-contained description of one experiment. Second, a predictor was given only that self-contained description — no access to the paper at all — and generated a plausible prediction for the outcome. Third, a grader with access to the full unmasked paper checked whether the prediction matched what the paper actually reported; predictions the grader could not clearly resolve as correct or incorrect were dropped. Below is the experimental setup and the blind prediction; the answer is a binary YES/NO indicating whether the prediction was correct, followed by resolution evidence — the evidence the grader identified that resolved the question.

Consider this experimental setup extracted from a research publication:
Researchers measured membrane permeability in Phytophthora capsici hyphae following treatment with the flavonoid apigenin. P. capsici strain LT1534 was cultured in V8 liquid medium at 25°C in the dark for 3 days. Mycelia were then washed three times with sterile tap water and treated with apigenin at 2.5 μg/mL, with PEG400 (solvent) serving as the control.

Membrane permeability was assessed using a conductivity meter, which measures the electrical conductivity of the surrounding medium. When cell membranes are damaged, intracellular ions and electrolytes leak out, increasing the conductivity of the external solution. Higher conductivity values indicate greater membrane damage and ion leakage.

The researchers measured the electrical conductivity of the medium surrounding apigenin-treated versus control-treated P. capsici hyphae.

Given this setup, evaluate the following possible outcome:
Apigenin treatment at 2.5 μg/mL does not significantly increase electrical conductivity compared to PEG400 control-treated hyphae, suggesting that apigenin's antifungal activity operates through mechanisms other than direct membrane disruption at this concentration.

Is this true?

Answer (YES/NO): NO